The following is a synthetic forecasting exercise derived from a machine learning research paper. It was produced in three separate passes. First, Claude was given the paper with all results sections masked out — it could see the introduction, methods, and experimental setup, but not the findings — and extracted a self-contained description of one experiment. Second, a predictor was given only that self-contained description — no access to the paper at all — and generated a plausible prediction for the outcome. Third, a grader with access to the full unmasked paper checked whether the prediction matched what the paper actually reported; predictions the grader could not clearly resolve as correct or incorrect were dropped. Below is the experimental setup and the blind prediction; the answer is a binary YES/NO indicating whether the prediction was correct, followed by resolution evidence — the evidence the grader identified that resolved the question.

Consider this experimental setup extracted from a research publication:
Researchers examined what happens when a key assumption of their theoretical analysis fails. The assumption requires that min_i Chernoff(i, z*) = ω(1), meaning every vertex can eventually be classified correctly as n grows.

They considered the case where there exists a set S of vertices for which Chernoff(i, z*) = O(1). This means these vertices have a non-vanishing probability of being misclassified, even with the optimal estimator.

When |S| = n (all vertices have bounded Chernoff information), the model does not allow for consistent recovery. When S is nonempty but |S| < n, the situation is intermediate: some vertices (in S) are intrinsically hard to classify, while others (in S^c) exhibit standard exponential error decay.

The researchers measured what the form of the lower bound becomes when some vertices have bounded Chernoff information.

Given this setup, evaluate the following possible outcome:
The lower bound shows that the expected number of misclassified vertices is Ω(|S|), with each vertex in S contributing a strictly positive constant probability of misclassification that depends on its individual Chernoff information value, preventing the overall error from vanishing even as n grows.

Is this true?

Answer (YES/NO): NO